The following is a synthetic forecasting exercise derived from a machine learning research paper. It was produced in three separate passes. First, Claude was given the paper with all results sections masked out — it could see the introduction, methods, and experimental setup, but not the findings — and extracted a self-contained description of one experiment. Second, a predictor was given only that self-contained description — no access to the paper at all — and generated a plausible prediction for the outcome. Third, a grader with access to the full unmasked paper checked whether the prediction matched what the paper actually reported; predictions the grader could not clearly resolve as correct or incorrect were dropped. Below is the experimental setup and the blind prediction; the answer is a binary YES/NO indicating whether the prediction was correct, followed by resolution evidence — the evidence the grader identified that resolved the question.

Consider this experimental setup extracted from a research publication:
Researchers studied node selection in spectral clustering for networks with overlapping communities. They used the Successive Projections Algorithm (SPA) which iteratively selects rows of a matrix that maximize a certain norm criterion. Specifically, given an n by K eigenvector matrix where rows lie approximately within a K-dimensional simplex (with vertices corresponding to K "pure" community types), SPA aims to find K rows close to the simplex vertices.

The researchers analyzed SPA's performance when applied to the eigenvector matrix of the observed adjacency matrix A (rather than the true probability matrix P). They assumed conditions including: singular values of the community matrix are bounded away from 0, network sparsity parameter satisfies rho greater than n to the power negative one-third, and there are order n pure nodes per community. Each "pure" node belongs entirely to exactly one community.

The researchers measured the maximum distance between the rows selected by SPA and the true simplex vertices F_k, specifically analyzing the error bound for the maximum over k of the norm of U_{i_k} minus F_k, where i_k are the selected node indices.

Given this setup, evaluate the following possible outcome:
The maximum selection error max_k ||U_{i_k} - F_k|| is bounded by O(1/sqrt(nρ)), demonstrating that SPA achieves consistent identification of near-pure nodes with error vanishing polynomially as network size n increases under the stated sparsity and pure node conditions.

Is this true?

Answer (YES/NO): NO